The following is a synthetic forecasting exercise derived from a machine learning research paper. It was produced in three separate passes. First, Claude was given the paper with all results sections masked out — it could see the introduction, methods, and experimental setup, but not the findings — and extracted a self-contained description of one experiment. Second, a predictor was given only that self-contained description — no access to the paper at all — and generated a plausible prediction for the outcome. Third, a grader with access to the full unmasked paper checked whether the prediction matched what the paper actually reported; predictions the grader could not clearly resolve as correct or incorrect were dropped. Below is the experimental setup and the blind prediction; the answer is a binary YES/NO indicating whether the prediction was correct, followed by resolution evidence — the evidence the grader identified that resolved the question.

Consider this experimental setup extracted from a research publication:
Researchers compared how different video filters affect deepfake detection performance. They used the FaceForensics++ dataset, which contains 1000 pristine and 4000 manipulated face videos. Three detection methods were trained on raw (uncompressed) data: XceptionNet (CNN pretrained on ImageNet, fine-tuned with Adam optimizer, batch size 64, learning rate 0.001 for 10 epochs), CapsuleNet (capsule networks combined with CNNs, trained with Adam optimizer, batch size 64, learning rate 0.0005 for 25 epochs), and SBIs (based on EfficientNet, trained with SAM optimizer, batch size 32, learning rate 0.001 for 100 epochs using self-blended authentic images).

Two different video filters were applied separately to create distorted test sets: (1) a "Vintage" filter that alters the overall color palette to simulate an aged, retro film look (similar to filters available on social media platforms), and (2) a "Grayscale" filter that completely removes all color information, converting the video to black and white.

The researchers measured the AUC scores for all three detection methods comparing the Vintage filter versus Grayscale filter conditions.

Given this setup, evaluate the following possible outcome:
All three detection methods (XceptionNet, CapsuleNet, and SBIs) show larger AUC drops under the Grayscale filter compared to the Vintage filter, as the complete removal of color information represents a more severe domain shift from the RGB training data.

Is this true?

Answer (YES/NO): YES